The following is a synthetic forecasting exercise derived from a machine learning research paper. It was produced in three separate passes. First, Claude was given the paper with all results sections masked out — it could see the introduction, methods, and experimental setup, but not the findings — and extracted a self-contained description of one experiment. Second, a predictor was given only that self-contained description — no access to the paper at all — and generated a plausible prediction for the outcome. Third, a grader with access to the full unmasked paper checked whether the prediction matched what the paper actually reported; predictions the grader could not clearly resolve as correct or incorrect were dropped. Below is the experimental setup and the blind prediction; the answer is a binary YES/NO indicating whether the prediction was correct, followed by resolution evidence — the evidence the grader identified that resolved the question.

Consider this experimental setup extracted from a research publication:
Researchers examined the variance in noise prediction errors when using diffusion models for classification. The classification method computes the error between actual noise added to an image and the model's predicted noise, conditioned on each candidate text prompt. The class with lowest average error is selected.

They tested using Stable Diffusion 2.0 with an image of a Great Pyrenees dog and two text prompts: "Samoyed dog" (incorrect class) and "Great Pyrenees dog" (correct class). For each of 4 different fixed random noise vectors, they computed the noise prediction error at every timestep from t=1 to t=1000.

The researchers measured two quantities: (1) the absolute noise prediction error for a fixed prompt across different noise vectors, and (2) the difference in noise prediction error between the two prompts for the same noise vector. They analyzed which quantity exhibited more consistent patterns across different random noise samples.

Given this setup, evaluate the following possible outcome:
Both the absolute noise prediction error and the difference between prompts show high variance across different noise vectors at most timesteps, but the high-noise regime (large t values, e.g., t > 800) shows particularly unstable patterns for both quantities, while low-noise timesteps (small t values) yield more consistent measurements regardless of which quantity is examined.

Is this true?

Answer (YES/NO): NO